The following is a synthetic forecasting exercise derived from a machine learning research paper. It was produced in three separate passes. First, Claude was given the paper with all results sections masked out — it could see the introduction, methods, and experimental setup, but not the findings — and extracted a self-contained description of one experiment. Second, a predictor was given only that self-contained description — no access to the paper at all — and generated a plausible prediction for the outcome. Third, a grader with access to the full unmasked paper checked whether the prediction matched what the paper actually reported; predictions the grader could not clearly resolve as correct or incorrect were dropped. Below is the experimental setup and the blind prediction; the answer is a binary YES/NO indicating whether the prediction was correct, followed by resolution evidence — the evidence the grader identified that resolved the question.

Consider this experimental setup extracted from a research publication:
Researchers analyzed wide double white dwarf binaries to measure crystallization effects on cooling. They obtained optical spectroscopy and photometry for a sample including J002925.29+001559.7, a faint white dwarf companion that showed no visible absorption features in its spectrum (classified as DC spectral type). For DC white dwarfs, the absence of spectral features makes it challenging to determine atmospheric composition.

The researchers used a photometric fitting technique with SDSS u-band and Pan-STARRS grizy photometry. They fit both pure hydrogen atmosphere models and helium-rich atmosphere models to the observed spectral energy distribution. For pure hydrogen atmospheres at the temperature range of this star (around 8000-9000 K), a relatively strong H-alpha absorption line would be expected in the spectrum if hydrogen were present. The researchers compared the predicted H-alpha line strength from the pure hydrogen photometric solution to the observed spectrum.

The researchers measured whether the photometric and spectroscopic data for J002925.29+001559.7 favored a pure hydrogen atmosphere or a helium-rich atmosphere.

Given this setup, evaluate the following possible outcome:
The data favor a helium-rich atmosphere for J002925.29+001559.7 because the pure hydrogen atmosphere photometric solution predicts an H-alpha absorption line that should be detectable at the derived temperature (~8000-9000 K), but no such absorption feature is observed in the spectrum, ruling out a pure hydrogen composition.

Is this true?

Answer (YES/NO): YES